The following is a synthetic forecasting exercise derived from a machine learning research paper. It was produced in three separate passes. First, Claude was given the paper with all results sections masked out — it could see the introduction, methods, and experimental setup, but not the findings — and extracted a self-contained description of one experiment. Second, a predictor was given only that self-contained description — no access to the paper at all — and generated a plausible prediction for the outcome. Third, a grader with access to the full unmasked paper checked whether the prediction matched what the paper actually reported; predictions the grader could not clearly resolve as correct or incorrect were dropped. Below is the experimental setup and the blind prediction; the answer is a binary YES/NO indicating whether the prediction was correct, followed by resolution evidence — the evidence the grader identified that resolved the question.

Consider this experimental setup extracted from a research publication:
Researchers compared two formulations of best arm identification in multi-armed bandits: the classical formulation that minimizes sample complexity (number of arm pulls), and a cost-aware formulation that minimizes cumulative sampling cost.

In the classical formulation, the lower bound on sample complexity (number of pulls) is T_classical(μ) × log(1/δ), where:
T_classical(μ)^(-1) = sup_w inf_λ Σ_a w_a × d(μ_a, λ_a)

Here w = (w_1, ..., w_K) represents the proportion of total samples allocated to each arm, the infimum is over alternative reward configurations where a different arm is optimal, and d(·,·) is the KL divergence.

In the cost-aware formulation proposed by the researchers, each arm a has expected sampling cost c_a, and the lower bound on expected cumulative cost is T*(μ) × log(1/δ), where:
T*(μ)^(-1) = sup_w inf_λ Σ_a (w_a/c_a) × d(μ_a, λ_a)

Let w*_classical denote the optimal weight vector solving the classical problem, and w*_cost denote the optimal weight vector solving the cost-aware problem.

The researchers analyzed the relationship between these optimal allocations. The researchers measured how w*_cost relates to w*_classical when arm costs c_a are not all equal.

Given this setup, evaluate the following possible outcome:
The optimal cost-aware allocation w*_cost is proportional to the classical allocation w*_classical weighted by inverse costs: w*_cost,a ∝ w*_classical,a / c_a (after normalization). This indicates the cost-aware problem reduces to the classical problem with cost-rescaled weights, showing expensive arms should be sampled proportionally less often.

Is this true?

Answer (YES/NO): NO